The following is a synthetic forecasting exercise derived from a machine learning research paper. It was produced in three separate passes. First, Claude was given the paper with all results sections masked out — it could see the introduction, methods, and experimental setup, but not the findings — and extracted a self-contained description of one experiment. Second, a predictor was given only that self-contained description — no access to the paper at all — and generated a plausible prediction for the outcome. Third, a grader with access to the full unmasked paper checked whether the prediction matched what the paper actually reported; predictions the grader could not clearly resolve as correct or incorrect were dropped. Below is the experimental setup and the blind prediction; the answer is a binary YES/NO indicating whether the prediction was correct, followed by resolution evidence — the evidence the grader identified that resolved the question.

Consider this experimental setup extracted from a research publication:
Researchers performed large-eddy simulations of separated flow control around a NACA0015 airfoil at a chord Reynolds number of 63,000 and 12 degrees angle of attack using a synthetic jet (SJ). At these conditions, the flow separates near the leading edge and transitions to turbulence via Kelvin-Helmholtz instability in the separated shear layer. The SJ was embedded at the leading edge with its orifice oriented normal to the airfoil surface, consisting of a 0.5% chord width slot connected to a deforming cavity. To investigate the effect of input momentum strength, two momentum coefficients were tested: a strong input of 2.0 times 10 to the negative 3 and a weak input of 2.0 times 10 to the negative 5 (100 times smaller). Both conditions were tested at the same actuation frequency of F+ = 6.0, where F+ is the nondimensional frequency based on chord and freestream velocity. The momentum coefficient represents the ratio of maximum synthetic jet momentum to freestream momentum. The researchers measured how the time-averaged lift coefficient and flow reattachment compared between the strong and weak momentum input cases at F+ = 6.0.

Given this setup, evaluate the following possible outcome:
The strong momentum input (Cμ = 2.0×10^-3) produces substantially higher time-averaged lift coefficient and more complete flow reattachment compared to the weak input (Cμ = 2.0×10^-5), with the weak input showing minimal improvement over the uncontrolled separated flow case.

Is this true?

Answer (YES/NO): NO